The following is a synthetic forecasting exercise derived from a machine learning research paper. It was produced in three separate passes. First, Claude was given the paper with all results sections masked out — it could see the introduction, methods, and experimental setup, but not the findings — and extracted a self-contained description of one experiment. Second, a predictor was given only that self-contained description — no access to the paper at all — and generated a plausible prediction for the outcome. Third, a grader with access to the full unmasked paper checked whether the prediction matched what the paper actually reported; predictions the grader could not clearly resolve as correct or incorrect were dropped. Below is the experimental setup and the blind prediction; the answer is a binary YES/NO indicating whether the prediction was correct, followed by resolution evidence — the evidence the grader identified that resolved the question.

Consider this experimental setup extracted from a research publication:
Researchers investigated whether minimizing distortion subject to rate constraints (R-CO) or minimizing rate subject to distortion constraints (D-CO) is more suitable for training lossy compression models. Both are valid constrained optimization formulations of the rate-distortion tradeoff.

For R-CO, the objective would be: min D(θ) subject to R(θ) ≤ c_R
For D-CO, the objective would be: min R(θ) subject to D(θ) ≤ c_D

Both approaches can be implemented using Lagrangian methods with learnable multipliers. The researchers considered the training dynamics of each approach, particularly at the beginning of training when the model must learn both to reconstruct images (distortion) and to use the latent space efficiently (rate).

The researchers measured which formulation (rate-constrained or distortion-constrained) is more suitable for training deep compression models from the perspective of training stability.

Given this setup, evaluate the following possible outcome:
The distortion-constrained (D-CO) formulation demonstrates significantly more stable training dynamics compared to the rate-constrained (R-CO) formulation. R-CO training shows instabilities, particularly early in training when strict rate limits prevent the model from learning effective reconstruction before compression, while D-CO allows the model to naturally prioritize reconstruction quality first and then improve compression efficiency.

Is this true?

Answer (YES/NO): YES